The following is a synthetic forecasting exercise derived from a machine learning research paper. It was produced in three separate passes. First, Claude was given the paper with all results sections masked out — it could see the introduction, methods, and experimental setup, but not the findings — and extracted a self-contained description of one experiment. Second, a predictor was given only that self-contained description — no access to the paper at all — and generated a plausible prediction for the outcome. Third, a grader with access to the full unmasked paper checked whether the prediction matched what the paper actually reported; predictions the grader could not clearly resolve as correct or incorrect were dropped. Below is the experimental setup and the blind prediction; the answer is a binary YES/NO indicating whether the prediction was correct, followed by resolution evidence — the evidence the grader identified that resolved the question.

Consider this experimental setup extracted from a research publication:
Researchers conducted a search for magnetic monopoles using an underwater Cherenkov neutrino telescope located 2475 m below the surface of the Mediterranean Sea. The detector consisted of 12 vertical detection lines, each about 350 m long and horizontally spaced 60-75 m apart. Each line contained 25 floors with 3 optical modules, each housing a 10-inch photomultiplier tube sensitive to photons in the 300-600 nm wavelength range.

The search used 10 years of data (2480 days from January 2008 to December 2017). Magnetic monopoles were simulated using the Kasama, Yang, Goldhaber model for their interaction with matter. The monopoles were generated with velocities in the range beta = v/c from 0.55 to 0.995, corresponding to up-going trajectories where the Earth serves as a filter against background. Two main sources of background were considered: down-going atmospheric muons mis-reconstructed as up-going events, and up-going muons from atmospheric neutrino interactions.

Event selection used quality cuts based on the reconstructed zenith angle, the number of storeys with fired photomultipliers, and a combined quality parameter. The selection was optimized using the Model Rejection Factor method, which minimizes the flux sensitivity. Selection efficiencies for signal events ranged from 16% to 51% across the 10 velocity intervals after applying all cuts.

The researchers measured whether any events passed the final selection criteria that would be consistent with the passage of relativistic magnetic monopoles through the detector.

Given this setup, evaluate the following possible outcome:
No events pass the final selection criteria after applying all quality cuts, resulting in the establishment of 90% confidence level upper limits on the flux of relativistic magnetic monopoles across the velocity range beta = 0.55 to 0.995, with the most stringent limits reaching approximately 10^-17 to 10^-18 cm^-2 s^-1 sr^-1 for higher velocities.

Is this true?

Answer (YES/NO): YES